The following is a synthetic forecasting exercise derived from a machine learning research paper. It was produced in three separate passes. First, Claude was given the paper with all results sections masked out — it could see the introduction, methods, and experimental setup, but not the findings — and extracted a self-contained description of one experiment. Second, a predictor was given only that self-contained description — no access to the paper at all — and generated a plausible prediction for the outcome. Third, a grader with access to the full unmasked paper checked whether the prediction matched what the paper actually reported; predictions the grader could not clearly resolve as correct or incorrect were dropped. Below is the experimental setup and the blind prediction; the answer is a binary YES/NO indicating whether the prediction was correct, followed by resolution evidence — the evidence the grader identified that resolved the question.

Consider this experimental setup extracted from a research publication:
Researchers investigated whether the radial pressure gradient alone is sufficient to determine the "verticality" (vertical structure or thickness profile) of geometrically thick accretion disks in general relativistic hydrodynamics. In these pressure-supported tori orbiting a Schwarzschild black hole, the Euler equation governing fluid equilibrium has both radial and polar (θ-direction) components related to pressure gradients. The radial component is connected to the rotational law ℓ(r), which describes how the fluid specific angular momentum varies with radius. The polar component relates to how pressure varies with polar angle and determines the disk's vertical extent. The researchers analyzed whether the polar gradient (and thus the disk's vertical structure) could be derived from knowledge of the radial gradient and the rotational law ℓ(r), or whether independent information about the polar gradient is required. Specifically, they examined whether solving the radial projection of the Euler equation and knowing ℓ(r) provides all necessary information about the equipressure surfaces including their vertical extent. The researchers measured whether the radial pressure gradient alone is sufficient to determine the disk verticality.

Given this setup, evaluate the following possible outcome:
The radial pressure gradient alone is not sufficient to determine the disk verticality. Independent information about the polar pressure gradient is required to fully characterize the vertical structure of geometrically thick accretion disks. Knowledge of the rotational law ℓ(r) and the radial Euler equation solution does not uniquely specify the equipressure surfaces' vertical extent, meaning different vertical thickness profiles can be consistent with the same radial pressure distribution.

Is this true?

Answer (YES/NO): NO